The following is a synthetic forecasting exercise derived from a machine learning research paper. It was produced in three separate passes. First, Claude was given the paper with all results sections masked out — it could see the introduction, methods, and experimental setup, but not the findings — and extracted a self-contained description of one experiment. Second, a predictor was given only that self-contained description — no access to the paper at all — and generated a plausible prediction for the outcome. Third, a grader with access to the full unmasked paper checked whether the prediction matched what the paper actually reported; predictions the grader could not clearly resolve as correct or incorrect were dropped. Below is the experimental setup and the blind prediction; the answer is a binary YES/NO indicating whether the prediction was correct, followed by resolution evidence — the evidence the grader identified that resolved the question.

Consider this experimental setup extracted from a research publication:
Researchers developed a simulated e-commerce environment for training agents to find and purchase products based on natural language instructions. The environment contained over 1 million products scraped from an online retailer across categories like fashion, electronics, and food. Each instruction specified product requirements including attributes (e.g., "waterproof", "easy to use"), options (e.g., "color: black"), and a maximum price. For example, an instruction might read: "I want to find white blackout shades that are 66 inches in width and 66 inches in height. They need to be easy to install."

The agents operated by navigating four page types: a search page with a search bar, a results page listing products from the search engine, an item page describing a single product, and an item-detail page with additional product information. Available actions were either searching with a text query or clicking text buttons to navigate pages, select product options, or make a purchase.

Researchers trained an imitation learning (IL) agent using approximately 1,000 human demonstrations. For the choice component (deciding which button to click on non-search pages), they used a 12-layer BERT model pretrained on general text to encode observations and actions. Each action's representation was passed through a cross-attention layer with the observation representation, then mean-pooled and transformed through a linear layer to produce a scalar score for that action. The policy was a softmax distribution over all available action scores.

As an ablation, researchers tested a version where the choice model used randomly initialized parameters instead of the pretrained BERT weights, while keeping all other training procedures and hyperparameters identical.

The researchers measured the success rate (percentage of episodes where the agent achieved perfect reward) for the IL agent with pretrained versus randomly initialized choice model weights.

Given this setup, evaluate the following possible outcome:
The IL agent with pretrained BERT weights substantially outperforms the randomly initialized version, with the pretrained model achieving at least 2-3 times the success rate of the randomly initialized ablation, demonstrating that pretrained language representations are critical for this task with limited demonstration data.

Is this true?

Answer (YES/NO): YES